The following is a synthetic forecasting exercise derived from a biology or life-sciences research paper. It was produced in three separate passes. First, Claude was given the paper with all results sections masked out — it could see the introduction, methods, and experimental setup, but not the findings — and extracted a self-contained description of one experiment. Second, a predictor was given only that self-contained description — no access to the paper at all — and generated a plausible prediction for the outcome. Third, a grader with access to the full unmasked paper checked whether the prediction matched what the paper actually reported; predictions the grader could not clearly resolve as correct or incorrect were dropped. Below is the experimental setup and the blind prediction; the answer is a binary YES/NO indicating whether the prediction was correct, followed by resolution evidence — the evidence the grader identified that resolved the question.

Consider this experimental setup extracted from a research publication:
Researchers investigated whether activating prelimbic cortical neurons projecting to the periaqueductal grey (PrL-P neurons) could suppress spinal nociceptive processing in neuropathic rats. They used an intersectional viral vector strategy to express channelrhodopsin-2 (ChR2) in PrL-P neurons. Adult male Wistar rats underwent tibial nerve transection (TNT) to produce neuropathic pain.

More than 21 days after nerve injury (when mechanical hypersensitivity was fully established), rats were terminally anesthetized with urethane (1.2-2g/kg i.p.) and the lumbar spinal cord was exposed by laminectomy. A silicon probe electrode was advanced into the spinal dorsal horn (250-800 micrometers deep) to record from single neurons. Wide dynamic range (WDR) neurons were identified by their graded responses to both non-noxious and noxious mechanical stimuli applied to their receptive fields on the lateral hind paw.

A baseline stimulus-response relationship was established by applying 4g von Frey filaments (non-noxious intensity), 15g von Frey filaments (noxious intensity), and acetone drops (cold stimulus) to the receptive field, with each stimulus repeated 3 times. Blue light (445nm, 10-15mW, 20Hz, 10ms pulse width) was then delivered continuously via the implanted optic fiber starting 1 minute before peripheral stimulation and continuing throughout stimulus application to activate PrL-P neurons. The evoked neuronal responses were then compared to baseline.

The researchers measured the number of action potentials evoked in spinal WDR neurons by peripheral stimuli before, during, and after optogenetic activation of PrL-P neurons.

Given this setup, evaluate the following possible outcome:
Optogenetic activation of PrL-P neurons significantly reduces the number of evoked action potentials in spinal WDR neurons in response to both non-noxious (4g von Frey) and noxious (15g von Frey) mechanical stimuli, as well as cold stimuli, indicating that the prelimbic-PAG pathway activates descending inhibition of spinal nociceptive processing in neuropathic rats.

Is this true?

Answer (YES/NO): YES